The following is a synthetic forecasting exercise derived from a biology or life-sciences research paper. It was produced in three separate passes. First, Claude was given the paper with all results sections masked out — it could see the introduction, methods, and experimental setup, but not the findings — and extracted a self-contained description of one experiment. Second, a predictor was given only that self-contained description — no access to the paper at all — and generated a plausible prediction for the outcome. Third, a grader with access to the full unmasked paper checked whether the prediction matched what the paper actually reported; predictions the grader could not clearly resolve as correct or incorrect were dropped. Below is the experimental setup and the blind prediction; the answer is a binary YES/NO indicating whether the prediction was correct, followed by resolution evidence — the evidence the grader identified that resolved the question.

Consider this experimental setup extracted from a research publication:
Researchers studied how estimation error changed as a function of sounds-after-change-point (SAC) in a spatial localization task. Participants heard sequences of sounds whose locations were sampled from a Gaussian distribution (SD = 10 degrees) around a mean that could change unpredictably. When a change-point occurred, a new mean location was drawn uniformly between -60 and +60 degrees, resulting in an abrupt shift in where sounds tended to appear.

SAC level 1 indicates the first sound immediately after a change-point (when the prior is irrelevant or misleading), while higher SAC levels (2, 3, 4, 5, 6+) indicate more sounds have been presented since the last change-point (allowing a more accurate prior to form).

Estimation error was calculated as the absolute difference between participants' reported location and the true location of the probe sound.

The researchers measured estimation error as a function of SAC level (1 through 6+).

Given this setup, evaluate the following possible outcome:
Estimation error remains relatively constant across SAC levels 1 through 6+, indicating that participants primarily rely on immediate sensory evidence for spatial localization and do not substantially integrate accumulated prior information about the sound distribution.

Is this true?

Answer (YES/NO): NO